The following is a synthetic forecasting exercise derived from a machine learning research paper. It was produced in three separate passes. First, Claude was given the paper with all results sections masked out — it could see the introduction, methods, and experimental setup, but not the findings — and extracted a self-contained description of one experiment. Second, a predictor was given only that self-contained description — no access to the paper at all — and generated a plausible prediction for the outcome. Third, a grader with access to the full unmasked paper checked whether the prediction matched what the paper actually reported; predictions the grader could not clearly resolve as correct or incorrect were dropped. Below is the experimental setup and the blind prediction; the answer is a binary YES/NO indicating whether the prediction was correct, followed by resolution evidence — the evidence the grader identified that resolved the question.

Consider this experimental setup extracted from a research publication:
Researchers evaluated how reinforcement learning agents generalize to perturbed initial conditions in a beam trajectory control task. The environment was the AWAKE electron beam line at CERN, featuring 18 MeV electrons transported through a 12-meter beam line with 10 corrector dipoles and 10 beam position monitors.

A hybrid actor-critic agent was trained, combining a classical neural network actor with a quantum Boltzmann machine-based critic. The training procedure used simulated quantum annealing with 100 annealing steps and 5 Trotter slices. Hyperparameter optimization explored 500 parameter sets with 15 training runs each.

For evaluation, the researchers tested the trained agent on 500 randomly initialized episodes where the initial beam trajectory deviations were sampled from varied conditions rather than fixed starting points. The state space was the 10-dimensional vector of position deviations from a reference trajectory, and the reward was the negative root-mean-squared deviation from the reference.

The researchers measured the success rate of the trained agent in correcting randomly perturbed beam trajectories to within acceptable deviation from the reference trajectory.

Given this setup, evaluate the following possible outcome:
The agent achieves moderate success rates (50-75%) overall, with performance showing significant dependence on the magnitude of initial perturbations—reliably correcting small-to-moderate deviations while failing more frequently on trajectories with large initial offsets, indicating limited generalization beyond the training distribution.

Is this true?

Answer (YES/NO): NO